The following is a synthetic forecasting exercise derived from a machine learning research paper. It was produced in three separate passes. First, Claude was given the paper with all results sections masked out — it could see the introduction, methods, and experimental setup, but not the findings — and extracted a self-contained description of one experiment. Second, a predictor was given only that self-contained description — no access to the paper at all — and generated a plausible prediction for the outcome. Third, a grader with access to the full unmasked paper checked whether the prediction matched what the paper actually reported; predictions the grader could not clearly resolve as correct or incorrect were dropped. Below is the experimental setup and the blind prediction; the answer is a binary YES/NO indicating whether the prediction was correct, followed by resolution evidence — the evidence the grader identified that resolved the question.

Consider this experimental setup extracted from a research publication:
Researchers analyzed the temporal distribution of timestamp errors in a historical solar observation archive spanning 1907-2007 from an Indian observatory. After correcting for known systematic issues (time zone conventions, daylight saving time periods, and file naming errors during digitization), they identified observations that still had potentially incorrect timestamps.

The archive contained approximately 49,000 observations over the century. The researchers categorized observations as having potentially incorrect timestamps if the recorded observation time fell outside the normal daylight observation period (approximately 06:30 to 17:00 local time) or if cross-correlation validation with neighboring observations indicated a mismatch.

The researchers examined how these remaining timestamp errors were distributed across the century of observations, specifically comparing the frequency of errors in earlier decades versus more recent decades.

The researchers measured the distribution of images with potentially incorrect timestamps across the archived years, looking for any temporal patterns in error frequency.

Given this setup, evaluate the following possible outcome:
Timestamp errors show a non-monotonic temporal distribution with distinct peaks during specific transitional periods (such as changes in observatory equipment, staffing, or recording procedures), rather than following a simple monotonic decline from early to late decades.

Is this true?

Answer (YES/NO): YES